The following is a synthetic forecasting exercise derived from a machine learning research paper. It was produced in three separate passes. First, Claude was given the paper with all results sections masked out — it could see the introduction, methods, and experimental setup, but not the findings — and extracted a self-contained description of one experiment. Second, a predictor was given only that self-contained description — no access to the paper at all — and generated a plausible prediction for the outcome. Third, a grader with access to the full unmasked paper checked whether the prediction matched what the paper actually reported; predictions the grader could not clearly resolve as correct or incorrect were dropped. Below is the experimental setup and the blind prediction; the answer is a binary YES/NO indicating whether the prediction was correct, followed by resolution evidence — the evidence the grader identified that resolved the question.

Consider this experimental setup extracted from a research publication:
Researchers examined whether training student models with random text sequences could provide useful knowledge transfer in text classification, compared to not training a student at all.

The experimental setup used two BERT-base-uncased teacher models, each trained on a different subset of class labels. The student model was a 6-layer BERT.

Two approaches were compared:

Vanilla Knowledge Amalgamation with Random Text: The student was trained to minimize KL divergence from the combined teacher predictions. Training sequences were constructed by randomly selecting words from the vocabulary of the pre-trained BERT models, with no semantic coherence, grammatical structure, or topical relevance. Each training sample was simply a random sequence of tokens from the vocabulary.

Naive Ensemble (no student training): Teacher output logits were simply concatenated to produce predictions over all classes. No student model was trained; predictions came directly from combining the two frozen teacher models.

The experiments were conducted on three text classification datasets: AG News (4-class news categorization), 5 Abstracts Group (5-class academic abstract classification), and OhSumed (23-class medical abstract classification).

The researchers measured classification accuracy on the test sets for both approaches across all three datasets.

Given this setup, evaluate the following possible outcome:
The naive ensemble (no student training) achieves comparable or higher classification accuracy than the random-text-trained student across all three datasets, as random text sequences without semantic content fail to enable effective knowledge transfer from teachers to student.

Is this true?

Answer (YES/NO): NO